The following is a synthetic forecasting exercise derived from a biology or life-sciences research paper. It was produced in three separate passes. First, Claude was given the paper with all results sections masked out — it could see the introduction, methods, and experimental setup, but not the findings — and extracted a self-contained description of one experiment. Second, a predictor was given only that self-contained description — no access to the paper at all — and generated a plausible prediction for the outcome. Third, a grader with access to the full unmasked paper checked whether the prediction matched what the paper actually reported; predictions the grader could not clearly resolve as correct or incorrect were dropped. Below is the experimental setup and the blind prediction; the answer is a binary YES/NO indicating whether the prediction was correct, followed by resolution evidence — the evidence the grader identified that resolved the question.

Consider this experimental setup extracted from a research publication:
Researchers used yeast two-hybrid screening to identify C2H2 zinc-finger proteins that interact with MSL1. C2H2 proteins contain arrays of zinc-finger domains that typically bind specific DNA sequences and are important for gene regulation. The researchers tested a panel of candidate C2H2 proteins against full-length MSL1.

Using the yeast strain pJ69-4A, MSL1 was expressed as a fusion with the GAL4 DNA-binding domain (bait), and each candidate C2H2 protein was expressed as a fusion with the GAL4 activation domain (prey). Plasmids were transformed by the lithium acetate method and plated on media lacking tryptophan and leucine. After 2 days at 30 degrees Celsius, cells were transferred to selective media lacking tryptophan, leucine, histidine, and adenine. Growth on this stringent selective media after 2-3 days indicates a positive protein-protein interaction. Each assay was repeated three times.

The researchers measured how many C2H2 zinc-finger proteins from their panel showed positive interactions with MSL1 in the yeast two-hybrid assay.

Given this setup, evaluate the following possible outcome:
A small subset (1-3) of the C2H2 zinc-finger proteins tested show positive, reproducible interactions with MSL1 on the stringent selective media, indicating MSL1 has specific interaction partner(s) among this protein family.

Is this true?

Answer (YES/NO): NO